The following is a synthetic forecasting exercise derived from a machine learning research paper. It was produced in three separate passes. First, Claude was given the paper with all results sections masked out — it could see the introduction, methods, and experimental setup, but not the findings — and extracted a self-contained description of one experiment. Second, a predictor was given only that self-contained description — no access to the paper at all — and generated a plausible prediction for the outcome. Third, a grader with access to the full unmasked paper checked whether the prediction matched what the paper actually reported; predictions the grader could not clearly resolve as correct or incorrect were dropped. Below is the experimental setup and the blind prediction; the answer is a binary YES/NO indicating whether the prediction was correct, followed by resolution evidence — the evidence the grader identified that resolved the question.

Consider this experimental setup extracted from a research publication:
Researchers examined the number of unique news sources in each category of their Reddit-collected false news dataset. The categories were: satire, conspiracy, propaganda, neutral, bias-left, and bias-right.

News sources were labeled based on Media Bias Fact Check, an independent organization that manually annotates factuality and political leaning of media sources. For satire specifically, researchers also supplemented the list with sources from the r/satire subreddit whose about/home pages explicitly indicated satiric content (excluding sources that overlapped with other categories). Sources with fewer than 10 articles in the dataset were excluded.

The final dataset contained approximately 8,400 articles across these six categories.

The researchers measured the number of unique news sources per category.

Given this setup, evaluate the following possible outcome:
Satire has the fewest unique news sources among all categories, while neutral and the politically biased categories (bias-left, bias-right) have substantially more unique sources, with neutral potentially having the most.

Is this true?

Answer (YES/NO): NO